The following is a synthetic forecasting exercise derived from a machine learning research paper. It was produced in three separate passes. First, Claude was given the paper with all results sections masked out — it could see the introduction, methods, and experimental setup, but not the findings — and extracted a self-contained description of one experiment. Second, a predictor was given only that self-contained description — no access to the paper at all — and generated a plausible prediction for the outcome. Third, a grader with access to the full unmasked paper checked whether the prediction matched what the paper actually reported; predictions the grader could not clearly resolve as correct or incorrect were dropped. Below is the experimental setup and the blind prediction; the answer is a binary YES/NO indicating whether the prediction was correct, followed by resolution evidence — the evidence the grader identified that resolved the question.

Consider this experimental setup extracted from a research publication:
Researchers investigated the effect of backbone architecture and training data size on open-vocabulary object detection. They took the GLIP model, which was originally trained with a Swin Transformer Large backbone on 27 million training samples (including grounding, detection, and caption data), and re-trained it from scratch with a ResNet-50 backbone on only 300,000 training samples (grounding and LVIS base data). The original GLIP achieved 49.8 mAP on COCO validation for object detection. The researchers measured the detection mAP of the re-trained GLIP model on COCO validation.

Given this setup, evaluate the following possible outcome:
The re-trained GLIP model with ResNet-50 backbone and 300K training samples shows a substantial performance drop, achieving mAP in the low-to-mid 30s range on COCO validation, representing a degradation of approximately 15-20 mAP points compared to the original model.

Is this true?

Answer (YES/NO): YES